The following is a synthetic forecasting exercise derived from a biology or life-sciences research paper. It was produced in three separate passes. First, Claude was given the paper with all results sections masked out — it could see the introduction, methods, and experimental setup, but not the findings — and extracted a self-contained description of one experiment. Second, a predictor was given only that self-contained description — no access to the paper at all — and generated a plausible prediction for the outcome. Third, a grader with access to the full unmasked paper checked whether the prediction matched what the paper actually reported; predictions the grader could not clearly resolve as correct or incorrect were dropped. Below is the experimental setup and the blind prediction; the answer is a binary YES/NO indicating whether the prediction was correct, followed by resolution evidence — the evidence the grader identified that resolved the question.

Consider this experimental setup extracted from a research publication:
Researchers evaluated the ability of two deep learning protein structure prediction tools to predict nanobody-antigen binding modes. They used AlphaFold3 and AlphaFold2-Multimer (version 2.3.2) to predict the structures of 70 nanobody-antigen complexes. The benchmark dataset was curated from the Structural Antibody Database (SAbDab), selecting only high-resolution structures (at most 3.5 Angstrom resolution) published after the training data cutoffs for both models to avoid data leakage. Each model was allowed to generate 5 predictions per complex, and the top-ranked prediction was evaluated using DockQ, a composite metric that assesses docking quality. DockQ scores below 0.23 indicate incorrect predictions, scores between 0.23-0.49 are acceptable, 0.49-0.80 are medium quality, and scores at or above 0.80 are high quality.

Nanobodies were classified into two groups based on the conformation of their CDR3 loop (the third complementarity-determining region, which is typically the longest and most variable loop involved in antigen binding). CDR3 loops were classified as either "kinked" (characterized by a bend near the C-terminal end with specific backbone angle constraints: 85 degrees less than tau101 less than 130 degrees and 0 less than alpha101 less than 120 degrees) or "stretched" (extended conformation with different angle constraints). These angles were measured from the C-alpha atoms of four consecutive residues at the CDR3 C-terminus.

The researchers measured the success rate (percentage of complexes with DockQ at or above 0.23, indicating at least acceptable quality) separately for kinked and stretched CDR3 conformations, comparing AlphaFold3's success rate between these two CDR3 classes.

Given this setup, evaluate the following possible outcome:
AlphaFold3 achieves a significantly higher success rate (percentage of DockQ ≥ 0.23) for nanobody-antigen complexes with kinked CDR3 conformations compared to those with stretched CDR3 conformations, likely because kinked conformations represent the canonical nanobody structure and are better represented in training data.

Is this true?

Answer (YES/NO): NO